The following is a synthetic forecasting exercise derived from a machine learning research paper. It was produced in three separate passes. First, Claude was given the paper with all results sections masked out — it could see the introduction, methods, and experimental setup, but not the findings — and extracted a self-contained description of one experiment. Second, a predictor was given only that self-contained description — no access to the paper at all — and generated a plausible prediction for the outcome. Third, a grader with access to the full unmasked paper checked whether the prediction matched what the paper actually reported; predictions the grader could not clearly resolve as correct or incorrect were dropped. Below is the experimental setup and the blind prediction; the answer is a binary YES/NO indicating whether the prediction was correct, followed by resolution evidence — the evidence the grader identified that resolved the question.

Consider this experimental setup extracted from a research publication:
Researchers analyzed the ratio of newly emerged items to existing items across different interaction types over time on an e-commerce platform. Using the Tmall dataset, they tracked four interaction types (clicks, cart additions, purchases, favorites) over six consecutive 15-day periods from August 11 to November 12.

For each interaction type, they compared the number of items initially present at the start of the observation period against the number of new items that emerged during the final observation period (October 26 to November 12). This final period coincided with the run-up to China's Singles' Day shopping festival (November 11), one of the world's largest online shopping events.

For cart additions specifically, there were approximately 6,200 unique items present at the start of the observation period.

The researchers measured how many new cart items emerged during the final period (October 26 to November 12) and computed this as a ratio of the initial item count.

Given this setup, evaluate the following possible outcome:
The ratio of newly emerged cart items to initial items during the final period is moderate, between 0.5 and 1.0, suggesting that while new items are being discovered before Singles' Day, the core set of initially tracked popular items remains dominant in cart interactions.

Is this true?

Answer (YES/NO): NO